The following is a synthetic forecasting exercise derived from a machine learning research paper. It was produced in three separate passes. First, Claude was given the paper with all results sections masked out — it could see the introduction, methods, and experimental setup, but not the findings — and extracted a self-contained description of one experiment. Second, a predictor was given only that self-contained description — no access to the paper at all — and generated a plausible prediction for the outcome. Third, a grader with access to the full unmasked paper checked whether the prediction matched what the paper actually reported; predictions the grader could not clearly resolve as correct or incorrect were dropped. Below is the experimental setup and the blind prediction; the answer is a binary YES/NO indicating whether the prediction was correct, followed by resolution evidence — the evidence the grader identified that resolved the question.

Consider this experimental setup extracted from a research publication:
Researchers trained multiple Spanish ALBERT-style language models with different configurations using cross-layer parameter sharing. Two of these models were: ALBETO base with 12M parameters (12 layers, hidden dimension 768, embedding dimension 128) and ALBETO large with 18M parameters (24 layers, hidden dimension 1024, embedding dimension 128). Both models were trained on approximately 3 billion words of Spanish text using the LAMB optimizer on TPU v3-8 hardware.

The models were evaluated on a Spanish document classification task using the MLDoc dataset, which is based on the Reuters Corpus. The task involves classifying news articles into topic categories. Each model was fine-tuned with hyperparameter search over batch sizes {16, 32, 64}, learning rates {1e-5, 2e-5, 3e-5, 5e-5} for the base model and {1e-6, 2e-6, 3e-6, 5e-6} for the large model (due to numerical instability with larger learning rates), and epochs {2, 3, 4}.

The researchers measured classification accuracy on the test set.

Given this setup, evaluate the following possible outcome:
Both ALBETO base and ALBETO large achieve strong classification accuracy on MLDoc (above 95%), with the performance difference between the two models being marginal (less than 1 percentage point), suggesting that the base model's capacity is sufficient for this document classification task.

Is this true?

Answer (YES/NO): NO